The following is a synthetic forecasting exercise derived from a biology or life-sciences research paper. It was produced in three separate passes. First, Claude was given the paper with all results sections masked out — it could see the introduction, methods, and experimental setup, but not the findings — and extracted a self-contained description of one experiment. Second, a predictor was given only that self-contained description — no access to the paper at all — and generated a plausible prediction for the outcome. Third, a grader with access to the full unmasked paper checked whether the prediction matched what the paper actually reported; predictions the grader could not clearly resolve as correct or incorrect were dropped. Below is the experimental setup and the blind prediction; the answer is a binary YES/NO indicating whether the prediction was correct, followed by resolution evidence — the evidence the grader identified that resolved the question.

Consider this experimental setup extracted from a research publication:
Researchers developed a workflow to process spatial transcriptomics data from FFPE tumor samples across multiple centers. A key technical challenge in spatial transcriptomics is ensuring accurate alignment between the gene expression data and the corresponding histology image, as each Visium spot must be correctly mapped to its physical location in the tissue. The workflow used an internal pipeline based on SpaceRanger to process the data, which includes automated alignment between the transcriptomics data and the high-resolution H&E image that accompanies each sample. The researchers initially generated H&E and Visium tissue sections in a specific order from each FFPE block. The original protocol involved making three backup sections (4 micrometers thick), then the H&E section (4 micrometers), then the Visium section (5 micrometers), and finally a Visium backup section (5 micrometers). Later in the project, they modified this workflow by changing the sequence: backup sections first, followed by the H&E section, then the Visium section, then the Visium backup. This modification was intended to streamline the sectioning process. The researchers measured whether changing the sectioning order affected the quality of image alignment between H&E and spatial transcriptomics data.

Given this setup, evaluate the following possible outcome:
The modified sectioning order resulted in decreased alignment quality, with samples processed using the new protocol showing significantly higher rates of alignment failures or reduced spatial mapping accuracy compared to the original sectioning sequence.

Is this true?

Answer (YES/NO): NO